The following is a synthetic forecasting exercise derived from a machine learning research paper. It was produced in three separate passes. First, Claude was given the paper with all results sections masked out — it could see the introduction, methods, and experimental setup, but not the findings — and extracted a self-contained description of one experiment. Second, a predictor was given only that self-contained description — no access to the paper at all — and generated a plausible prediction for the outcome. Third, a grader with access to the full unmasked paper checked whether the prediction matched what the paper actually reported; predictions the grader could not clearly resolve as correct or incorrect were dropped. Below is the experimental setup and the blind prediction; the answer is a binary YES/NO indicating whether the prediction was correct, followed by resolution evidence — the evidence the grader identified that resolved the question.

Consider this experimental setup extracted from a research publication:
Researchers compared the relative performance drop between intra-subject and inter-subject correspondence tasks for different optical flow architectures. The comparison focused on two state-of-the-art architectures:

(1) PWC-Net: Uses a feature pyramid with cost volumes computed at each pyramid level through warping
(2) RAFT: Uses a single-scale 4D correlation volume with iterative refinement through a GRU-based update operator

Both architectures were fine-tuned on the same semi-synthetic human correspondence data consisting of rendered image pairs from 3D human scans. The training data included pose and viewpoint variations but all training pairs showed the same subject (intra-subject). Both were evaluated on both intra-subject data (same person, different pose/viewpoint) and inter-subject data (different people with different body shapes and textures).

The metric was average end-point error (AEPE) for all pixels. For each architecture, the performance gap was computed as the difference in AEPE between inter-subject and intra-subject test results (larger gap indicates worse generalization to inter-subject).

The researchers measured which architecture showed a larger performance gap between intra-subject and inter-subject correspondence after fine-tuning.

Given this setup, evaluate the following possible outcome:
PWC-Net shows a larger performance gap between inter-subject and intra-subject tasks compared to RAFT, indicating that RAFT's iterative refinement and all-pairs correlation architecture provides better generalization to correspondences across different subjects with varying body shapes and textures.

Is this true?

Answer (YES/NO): NO